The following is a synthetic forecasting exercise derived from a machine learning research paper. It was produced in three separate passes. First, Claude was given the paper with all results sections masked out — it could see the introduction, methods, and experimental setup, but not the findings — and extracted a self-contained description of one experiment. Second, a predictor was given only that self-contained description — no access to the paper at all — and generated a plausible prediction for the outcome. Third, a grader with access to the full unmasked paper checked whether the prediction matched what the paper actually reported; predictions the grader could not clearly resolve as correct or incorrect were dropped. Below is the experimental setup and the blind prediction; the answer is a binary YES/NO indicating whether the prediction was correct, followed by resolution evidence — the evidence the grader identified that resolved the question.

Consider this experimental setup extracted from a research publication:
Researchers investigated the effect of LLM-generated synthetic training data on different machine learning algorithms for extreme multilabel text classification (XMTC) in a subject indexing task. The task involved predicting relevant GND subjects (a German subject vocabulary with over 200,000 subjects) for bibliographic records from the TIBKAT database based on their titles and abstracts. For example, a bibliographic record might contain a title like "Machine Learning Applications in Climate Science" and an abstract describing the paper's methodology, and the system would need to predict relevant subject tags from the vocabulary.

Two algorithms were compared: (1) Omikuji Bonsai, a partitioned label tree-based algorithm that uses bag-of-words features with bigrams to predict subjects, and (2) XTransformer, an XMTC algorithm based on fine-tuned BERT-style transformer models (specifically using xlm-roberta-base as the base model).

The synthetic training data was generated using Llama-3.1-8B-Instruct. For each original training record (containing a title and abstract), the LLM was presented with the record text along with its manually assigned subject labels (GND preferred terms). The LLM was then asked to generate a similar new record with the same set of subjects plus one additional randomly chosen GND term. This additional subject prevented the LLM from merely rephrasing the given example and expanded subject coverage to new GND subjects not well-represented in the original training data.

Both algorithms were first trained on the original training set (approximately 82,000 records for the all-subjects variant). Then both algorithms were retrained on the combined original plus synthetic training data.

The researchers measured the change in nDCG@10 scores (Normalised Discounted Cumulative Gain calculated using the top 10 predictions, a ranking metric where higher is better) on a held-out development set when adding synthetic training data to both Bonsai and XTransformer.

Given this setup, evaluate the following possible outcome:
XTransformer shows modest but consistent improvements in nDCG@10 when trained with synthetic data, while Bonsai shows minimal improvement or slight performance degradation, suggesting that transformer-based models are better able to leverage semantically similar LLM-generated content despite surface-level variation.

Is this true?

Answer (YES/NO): NO